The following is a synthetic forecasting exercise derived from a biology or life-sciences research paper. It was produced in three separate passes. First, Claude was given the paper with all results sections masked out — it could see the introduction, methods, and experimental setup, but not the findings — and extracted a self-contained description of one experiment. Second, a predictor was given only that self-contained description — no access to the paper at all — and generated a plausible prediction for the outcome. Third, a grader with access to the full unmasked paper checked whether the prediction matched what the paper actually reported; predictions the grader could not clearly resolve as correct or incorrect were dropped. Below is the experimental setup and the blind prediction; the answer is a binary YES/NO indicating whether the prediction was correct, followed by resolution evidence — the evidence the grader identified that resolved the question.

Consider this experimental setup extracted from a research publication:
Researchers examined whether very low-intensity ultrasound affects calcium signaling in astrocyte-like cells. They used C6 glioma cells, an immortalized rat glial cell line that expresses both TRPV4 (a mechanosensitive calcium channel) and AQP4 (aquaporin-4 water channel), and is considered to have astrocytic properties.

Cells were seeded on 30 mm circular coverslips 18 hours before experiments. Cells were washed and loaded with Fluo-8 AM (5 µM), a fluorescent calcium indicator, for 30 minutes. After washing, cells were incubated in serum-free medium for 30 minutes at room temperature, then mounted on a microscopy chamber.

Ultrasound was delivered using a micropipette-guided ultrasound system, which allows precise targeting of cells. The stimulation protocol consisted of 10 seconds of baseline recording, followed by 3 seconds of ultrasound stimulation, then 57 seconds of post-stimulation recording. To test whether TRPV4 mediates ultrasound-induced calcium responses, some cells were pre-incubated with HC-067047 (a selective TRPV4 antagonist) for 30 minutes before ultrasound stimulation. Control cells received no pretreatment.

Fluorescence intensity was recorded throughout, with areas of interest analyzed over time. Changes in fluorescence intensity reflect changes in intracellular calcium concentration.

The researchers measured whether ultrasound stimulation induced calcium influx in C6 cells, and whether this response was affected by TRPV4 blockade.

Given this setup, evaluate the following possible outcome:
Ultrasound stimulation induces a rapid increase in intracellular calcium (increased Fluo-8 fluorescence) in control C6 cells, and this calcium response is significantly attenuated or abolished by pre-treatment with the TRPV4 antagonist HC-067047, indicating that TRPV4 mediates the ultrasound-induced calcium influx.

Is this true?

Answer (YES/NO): YES